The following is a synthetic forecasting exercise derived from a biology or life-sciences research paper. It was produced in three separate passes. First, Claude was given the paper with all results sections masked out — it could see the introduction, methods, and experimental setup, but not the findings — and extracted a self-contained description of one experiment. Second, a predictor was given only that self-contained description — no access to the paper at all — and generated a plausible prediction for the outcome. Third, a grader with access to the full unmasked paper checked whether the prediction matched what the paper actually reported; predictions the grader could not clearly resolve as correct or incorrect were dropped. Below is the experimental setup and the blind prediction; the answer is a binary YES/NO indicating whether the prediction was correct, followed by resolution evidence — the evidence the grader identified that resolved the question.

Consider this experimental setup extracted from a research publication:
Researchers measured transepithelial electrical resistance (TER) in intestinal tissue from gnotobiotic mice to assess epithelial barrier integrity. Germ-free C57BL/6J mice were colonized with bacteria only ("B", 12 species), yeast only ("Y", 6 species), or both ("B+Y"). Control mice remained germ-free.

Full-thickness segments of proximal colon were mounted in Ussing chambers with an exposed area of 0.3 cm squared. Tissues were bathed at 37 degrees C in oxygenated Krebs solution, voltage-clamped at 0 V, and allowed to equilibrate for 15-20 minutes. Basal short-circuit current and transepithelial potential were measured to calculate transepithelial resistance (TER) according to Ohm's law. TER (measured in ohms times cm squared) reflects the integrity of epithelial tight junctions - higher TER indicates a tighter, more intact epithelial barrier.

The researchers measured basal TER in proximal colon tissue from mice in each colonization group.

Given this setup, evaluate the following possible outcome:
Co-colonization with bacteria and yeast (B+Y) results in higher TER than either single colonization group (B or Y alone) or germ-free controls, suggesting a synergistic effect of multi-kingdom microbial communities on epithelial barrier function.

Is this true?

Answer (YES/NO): NO